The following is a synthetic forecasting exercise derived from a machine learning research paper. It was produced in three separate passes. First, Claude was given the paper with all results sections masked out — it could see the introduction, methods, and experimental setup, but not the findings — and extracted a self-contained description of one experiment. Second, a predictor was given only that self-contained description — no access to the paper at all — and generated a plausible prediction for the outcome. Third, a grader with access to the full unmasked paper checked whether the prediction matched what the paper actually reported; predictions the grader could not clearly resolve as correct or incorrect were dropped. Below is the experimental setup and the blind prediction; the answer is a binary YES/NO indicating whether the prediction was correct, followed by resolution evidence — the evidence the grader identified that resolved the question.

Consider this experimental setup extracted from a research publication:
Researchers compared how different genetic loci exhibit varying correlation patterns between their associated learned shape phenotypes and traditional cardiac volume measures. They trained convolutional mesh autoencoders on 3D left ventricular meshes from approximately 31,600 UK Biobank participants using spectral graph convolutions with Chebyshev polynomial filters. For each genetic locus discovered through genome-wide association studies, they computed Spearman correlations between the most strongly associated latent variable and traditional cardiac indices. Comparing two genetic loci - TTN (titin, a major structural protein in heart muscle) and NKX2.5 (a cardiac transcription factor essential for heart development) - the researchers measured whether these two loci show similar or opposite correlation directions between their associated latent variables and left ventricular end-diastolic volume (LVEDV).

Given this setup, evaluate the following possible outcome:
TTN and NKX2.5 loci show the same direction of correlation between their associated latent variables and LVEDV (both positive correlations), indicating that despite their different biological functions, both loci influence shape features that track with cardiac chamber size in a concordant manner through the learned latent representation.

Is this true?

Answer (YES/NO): NO